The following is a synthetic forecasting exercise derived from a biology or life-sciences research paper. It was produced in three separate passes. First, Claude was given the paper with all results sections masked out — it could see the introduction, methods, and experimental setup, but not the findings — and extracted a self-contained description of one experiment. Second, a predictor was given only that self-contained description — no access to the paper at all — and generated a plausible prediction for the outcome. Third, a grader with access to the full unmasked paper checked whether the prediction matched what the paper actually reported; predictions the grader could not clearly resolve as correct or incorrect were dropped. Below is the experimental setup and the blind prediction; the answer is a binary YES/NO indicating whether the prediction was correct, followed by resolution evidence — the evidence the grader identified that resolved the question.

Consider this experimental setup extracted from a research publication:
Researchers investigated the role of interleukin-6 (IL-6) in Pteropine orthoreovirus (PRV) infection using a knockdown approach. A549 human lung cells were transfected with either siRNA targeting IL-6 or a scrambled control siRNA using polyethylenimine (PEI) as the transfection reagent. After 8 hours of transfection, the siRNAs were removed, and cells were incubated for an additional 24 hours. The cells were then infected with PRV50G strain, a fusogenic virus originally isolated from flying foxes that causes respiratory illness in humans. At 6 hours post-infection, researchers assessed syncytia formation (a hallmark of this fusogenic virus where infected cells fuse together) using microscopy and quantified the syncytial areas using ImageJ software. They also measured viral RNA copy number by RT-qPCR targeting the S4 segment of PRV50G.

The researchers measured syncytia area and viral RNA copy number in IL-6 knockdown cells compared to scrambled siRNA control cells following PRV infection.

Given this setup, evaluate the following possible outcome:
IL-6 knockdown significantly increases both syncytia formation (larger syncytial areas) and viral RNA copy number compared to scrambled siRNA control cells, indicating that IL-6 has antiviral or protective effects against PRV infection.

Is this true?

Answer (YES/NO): YES